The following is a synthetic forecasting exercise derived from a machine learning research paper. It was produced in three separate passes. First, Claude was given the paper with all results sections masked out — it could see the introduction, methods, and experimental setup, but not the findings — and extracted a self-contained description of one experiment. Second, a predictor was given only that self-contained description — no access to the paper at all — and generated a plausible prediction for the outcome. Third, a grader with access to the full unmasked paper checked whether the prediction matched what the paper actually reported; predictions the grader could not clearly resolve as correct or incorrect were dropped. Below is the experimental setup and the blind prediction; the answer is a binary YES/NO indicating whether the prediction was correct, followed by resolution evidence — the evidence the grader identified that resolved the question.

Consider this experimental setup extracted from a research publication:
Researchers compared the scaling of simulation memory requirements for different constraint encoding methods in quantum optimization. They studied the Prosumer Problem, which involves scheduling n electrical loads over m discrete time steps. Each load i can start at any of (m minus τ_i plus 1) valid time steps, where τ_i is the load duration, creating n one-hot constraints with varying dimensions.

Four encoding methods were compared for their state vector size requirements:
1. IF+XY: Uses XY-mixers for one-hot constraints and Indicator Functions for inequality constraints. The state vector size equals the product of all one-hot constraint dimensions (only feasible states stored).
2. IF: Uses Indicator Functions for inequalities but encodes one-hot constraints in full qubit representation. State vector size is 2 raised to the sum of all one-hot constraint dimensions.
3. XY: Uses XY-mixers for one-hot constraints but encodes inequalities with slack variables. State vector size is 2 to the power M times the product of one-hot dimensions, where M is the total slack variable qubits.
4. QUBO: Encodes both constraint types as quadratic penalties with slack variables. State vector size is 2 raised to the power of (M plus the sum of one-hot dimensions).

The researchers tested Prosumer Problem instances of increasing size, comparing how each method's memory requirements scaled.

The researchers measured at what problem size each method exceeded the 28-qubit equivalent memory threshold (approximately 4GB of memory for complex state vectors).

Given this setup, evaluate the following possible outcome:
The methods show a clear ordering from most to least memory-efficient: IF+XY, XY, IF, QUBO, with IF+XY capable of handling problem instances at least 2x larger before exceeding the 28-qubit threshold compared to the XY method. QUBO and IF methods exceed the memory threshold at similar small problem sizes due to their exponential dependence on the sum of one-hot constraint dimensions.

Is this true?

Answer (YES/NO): NO